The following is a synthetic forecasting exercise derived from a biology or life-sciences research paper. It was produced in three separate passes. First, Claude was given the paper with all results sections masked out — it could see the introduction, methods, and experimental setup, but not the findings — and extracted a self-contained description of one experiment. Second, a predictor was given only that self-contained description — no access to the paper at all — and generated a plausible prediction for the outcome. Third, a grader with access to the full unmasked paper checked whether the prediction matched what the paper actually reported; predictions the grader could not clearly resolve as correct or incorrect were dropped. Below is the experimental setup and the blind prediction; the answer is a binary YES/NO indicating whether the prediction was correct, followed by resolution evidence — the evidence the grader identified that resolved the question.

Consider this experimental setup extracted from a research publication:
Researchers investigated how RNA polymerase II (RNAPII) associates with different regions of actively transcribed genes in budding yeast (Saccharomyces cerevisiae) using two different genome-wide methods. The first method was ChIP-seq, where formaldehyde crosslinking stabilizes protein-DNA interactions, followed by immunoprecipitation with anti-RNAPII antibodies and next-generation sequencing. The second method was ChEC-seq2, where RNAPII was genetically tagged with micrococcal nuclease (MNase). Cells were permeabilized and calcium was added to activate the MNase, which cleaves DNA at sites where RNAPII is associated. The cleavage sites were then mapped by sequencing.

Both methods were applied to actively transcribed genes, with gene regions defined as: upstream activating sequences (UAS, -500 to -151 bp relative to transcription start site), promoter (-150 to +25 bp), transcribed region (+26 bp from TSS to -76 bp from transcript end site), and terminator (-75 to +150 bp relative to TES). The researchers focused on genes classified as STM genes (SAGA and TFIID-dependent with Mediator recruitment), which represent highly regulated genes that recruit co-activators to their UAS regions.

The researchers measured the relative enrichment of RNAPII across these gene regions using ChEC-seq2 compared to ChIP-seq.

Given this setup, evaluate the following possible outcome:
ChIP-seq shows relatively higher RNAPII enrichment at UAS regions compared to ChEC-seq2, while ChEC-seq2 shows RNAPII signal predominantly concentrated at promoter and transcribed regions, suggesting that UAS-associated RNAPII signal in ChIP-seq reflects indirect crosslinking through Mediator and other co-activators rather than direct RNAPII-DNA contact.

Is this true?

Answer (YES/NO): NO